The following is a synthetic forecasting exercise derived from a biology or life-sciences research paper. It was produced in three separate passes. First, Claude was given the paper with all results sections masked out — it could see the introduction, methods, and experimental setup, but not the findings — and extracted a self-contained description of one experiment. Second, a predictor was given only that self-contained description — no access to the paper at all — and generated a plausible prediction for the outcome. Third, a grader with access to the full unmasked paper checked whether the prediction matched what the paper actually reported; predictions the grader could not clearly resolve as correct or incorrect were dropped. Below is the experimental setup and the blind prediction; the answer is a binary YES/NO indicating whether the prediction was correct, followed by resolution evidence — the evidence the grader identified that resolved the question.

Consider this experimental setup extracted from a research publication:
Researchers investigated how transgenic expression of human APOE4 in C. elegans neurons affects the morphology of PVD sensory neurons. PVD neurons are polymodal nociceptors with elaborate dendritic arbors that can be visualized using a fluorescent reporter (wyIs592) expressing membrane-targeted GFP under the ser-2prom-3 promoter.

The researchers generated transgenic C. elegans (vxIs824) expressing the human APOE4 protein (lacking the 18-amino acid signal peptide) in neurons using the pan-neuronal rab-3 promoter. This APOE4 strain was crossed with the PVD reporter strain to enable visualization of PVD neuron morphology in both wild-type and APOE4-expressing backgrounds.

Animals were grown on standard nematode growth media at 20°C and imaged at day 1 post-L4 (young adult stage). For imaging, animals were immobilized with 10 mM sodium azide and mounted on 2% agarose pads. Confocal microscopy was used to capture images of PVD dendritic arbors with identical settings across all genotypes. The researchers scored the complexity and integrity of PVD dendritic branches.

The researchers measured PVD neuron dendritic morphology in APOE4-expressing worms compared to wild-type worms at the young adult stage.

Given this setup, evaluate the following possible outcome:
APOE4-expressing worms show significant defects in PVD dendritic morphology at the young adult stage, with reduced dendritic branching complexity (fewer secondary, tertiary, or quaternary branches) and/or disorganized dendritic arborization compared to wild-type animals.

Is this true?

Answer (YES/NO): YES